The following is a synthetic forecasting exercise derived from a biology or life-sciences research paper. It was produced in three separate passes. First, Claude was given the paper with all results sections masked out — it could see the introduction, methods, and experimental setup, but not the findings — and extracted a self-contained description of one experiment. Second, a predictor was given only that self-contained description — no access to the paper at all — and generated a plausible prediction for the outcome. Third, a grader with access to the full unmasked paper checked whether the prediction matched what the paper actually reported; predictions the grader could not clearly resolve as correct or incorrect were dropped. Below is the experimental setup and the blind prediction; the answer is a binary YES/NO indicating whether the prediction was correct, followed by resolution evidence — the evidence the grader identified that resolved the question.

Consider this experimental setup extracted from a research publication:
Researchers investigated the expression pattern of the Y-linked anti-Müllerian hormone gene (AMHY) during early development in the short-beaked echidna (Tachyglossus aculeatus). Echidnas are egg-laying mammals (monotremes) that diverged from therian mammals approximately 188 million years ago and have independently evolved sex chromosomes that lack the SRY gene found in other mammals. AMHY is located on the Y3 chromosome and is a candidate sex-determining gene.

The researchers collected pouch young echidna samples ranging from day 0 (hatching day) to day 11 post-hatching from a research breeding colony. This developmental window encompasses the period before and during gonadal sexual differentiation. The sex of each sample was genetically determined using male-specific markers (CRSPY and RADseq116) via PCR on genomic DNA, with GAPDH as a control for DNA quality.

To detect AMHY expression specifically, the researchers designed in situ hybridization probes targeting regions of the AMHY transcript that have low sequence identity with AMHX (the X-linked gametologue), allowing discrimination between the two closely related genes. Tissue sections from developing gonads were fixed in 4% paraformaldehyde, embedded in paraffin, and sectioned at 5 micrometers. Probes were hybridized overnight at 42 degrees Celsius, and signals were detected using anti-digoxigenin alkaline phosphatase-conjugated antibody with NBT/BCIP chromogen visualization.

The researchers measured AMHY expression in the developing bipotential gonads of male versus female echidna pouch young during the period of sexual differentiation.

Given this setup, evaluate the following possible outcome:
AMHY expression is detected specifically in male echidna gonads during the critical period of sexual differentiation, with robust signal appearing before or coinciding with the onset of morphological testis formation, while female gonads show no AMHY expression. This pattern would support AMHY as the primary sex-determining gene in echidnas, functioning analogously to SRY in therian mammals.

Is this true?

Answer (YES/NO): YES